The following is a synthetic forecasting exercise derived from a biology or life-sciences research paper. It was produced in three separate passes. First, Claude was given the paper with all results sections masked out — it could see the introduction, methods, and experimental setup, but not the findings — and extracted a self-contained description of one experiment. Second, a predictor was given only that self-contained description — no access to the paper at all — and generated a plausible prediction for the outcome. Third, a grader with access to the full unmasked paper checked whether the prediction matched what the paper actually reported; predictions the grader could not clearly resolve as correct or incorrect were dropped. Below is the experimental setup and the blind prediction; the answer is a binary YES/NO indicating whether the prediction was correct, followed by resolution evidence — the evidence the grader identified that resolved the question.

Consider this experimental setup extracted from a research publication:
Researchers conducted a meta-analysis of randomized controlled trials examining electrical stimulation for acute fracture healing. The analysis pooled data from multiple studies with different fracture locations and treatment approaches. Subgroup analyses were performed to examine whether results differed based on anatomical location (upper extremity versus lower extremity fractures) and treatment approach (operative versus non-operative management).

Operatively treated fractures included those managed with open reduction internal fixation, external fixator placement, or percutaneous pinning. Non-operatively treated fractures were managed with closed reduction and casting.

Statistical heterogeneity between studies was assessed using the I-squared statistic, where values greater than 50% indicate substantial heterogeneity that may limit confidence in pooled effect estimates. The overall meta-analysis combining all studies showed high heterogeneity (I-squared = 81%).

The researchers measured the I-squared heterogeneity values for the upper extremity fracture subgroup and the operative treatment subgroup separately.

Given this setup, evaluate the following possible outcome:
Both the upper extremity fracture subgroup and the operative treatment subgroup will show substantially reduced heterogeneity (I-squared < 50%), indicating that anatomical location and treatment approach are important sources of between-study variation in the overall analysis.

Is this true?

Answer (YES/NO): NO